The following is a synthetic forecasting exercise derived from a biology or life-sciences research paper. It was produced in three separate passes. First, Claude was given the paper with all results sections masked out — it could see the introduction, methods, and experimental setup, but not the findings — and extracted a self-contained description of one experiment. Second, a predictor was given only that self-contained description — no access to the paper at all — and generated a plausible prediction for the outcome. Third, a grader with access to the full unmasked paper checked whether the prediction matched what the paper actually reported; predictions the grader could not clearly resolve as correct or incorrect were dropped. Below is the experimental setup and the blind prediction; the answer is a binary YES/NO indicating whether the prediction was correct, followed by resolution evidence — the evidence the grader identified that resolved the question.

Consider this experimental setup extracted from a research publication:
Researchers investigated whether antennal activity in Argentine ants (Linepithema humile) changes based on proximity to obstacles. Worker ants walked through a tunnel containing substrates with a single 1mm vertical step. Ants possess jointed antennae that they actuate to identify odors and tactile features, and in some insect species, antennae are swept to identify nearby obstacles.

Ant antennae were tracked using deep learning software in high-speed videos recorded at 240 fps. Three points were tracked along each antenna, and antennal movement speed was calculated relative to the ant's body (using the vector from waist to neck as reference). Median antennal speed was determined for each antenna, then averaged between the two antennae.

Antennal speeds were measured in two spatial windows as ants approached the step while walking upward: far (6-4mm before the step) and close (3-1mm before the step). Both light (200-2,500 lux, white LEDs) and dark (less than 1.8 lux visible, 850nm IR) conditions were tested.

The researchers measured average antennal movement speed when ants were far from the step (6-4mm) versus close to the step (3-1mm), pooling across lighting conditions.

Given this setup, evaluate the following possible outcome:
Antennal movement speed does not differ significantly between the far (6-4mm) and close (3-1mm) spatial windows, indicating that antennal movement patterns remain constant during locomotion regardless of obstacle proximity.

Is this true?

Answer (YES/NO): NO